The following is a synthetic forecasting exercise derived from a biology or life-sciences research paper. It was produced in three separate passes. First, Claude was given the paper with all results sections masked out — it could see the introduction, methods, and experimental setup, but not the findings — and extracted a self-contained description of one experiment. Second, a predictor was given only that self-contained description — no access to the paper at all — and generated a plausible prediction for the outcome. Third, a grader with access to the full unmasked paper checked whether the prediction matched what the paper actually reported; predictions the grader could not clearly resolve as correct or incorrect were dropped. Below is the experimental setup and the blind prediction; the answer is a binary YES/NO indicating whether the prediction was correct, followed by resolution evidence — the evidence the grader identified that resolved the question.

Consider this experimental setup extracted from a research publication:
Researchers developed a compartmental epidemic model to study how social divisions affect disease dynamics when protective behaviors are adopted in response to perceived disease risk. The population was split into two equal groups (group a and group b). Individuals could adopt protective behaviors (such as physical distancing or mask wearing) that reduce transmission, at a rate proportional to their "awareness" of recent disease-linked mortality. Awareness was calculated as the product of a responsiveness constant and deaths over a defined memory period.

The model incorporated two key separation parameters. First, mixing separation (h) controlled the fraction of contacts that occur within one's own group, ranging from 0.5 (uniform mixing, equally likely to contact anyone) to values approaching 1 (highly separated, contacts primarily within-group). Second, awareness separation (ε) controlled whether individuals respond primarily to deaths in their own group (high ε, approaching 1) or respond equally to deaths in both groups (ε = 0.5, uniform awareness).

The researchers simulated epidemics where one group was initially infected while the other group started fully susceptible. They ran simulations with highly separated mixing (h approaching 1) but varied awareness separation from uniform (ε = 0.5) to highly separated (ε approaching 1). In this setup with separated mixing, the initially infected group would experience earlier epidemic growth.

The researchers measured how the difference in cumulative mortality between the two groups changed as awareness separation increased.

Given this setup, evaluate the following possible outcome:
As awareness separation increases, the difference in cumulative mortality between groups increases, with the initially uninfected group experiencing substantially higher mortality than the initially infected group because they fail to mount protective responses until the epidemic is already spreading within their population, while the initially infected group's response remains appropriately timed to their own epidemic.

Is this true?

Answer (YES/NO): NO